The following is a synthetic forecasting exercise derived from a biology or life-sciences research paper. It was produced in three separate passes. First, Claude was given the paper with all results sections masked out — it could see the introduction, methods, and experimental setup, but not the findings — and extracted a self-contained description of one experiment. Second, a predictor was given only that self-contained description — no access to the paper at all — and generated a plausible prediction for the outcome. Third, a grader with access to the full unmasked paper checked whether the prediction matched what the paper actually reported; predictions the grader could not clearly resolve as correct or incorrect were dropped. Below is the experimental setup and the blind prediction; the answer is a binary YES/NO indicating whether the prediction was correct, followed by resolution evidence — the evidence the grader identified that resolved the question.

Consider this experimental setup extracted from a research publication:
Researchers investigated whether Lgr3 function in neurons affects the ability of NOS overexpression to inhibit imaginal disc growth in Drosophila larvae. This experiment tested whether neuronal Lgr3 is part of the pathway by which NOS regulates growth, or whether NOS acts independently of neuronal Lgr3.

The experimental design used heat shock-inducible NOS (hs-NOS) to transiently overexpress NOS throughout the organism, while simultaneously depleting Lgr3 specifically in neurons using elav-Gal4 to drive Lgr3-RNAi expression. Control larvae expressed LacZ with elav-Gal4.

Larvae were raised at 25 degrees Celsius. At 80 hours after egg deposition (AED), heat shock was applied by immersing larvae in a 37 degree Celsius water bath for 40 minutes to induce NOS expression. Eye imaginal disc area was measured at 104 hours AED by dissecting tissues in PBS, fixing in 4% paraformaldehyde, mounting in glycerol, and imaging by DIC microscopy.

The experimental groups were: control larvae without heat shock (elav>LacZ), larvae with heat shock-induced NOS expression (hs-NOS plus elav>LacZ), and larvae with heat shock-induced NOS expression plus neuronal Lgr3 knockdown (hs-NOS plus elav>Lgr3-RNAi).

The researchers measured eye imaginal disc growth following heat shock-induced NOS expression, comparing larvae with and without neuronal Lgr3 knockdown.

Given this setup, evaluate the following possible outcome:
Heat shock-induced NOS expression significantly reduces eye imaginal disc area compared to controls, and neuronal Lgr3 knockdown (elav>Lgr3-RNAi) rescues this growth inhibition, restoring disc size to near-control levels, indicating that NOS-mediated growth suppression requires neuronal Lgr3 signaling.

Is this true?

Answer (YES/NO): NO